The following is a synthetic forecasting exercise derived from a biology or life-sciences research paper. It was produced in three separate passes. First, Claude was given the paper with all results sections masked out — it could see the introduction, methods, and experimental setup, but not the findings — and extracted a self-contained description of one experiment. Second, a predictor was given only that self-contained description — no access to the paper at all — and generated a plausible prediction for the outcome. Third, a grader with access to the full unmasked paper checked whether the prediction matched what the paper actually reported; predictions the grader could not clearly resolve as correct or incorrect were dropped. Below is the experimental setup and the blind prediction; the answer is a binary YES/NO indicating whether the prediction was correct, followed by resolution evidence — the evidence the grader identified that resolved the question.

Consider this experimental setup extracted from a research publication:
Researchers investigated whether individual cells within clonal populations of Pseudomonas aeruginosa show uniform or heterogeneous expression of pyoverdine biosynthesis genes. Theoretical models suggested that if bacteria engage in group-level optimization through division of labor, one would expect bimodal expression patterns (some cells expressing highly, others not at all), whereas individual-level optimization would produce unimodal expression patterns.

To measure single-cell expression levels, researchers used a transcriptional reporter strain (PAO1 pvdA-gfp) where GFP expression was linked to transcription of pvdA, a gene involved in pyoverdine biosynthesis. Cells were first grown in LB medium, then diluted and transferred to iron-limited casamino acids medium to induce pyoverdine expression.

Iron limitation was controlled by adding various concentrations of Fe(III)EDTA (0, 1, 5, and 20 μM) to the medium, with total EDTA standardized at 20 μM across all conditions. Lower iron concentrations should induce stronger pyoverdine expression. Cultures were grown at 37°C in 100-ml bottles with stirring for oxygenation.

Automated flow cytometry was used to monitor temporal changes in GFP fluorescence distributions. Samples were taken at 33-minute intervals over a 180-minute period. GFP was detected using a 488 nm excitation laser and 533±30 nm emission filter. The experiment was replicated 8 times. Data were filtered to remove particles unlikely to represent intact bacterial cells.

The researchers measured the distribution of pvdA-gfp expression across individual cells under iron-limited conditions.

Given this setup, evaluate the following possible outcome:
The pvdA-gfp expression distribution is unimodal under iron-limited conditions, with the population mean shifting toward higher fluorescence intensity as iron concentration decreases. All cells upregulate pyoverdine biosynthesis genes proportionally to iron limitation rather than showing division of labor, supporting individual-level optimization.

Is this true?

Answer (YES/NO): YES